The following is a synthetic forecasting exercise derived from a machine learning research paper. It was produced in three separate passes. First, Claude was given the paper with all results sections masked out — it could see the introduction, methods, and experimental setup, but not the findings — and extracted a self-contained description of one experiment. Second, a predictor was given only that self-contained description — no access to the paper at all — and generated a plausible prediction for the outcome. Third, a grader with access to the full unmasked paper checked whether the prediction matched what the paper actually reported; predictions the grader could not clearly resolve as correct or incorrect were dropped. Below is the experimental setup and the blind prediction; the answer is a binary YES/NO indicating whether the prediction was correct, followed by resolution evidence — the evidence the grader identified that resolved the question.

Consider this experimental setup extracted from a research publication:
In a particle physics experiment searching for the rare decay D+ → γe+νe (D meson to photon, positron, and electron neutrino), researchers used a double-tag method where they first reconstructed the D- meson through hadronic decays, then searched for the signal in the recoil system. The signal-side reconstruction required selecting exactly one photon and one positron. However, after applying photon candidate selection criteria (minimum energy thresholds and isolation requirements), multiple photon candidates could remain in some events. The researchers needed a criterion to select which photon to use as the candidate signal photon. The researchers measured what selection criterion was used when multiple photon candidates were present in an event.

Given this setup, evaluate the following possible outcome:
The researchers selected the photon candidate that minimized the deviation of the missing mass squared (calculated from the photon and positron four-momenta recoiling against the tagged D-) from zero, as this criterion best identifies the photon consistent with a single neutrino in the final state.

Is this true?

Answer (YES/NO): NO